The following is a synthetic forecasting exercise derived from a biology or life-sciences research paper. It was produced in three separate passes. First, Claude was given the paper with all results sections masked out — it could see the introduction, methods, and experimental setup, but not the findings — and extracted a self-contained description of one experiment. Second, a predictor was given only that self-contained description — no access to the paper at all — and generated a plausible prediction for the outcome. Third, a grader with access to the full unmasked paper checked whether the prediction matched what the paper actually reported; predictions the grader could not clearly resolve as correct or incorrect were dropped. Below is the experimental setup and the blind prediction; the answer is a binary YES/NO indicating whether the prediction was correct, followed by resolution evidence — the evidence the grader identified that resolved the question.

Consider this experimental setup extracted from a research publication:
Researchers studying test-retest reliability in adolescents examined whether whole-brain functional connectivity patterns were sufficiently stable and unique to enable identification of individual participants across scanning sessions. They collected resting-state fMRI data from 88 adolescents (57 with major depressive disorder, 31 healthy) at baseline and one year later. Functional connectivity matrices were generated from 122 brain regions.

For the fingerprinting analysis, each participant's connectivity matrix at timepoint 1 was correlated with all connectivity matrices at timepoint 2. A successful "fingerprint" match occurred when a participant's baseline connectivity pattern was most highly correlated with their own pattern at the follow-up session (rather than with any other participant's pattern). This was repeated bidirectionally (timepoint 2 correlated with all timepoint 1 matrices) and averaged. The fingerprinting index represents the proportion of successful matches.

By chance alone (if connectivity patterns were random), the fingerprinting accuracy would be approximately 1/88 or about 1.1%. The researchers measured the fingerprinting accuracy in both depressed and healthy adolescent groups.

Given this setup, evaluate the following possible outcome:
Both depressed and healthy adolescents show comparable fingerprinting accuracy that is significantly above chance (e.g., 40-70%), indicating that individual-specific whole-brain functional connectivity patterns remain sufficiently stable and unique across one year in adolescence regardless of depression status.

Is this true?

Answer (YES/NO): YES